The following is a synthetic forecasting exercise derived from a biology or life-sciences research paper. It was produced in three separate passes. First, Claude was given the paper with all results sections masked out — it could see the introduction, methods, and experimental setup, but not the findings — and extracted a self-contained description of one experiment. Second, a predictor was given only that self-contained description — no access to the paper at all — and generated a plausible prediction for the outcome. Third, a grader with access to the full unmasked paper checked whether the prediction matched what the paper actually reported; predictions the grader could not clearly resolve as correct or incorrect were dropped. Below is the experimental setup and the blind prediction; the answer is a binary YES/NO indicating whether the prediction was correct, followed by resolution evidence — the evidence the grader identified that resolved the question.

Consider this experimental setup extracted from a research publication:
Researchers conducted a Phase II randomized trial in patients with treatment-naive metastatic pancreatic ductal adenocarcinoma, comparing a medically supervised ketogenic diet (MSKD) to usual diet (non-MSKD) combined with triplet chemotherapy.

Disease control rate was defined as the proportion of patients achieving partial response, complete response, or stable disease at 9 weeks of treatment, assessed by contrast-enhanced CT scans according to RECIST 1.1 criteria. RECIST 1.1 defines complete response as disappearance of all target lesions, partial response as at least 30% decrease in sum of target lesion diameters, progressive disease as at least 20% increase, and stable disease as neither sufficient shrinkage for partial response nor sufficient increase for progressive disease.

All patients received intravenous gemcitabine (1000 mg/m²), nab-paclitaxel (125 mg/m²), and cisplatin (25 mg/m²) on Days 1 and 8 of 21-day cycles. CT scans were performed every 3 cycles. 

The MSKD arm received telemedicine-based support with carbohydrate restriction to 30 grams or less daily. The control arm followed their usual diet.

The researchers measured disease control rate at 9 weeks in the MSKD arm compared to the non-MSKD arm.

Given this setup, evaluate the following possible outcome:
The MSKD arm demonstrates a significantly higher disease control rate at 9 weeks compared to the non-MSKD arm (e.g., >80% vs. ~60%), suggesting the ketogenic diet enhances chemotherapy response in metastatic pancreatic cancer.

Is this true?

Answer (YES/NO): NO